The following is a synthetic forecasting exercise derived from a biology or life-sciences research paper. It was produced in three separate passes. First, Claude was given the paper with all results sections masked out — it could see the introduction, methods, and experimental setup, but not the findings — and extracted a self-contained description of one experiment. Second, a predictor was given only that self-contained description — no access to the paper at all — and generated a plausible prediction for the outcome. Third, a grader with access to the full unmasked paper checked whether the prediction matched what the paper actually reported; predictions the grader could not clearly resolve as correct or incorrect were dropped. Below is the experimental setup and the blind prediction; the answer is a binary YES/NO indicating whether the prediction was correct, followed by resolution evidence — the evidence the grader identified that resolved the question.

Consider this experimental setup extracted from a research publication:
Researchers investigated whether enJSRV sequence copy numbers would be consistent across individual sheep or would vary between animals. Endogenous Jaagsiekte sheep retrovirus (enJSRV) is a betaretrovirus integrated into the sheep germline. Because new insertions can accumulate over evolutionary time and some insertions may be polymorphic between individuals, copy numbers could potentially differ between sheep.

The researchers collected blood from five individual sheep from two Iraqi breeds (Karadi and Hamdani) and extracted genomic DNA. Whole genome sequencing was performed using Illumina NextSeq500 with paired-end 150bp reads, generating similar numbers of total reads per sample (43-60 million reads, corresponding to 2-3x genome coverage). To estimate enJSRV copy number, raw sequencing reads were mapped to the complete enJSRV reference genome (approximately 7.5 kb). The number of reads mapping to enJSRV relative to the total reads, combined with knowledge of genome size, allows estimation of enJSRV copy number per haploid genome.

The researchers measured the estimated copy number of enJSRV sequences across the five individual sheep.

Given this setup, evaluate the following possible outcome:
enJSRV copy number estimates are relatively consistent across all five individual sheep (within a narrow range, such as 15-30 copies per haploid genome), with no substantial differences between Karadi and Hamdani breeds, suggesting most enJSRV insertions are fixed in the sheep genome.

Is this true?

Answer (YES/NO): NO